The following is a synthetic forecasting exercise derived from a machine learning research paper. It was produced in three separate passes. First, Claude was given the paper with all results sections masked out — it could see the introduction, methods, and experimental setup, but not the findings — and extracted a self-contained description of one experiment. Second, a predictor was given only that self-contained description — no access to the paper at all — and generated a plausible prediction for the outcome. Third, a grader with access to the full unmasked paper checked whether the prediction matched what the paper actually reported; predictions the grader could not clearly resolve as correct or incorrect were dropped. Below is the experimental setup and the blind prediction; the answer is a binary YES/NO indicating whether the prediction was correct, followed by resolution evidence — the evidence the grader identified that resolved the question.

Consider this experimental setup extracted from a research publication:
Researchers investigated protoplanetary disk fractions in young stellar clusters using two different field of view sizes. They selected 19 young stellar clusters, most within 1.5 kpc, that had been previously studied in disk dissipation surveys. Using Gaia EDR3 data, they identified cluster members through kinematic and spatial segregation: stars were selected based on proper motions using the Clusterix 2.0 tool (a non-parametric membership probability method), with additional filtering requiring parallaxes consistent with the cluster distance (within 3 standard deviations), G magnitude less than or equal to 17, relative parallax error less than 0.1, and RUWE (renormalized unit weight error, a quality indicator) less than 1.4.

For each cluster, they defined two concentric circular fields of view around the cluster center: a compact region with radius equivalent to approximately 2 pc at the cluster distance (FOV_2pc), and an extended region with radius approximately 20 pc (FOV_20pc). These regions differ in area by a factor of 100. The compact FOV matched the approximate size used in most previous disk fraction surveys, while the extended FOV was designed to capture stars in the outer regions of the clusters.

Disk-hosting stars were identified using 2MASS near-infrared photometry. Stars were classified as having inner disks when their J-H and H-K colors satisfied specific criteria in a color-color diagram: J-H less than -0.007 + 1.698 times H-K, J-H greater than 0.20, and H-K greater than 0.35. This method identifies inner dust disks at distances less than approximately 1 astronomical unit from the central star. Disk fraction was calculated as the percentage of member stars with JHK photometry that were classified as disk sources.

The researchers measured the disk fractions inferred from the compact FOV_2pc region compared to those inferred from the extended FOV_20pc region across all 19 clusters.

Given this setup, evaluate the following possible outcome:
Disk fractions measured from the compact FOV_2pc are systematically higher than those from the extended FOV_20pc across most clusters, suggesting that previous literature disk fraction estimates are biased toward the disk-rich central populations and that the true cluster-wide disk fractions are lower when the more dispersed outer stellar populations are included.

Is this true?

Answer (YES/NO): NO